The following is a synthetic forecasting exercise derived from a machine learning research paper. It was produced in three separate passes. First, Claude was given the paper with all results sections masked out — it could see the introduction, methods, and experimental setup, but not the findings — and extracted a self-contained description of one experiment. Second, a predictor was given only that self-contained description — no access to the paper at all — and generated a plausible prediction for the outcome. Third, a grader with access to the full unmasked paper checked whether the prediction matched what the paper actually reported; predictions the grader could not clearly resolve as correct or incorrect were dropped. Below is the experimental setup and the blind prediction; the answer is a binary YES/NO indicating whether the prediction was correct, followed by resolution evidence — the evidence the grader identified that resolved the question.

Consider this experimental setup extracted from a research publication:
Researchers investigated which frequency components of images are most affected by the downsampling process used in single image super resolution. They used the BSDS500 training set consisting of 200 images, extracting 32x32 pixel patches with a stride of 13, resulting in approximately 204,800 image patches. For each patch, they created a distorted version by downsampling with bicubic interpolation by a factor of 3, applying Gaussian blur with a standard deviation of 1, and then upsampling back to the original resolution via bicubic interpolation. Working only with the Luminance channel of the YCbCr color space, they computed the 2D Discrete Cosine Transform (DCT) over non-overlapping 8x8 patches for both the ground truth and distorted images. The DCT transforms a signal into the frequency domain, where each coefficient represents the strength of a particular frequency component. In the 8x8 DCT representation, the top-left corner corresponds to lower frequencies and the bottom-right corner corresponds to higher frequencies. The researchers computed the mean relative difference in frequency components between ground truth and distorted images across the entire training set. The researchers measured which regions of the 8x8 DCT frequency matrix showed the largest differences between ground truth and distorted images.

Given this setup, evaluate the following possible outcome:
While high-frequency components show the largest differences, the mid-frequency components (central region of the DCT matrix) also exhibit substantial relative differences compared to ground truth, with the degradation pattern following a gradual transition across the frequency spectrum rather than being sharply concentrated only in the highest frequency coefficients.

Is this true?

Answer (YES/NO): NO